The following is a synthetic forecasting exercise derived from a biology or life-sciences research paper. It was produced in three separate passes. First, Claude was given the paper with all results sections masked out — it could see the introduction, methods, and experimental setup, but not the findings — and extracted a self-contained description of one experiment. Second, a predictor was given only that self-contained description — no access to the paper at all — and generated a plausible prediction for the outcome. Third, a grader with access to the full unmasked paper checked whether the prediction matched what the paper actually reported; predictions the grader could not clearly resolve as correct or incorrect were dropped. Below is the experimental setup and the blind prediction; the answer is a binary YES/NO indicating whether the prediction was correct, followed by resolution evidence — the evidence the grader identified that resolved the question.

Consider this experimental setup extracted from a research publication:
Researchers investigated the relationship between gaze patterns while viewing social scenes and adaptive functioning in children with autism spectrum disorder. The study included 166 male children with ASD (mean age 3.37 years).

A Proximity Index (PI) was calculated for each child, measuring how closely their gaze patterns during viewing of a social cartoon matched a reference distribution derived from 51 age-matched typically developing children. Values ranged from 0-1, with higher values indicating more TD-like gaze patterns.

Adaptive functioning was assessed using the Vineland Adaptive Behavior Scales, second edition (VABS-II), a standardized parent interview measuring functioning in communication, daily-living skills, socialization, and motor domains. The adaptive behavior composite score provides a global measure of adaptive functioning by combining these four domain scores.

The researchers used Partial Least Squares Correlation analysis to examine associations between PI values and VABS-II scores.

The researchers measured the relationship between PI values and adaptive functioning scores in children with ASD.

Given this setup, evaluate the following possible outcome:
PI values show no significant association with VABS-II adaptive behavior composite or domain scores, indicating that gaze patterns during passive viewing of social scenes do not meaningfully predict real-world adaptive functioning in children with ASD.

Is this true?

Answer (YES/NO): NO